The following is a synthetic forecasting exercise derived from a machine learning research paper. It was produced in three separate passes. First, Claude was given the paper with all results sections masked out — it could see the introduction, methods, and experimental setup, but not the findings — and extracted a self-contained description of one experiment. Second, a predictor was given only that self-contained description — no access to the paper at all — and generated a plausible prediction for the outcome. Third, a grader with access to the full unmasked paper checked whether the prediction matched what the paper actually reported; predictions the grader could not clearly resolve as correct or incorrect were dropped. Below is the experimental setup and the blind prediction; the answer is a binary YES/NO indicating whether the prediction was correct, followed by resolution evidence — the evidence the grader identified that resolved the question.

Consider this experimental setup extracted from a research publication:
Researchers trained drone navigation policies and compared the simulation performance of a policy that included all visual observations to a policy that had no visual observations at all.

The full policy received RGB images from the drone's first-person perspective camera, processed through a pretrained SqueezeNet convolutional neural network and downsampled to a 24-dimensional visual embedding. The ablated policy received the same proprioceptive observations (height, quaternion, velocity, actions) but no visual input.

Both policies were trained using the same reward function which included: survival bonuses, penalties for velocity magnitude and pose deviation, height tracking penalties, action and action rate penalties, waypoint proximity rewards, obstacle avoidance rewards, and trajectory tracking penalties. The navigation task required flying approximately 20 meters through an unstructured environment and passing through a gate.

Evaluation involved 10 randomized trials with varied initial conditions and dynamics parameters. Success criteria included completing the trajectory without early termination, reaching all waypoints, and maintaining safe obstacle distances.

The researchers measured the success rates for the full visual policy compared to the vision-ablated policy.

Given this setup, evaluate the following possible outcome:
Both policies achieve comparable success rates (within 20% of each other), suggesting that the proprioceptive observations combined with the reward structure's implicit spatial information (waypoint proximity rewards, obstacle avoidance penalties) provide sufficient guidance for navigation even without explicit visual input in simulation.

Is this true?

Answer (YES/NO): NO